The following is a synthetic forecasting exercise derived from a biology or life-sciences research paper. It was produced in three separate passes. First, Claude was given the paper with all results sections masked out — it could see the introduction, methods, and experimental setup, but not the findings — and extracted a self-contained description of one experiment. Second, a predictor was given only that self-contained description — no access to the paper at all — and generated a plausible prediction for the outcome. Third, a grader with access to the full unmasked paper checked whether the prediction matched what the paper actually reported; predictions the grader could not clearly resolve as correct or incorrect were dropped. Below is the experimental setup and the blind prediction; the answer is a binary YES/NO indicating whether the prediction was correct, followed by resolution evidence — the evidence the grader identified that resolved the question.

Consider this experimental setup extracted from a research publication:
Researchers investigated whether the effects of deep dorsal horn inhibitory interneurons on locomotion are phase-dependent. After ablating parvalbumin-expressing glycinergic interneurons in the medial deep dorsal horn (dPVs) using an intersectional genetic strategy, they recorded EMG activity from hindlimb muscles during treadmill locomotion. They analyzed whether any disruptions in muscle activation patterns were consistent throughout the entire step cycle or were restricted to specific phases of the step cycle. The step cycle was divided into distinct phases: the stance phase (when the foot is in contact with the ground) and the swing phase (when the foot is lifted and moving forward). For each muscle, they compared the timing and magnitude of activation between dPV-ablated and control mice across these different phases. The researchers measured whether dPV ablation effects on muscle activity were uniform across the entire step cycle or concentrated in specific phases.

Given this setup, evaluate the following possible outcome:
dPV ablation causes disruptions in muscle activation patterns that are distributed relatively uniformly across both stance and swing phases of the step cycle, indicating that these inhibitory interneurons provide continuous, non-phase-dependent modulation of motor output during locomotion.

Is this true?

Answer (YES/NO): NO